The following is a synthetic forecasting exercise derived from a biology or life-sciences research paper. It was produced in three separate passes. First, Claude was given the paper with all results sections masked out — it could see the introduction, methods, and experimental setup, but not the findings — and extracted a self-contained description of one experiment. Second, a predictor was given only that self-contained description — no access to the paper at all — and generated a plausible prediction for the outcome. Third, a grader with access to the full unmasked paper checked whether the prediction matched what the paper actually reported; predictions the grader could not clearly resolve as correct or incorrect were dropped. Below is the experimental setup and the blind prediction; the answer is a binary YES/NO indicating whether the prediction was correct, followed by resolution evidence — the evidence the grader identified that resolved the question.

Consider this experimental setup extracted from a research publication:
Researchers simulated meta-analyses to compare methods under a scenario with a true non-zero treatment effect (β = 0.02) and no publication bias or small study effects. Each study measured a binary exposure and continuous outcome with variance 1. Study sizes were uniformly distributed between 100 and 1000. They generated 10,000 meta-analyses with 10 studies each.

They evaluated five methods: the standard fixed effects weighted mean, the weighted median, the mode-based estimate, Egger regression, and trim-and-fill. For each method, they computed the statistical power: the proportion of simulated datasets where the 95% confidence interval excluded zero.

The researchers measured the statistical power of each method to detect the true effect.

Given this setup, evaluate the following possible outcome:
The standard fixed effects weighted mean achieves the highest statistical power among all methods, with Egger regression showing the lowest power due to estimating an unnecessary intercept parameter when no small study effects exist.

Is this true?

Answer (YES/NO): NO